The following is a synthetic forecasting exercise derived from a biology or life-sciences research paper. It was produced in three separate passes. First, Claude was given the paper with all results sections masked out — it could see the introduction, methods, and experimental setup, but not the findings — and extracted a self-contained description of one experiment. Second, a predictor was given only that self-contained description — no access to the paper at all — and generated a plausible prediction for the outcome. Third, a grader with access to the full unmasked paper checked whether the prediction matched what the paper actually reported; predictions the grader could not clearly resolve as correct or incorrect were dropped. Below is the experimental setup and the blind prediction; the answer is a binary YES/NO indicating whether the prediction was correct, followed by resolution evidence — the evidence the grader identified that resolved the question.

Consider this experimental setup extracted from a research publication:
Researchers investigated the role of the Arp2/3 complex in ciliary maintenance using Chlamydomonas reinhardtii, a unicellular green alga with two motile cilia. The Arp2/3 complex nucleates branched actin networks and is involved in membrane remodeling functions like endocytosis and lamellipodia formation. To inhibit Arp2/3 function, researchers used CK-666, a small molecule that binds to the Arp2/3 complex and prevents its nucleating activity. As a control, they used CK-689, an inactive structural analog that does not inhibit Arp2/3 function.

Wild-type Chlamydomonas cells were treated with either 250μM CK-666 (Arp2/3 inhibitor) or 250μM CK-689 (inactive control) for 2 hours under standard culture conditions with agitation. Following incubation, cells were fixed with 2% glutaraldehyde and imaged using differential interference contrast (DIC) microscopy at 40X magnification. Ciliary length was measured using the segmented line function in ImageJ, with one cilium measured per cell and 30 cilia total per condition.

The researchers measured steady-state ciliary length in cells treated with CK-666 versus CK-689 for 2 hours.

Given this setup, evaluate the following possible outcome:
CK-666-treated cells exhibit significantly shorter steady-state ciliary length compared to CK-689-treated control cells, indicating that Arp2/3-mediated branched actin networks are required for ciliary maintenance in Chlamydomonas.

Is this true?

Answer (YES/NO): YES